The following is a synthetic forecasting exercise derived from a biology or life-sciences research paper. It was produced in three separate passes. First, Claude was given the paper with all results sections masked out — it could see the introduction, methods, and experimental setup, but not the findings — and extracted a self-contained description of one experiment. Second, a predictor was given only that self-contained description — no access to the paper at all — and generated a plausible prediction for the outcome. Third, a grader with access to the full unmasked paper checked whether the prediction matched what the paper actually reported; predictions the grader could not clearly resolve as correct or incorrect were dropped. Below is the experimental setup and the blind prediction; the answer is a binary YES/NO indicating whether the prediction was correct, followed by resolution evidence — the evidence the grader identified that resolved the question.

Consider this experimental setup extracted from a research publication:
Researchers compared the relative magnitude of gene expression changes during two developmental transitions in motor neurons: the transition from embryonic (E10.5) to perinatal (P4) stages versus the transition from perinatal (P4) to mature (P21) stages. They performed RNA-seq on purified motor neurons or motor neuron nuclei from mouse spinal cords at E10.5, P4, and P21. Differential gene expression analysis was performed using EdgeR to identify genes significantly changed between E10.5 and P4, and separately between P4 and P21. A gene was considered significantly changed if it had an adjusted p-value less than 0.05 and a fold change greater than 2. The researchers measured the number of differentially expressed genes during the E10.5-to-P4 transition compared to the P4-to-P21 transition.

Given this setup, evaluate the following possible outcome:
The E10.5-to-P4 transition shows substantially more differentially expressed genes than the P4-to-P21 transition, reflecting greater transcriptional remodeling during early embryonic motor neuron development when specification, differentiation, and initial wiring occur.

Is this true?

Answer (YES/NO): YES